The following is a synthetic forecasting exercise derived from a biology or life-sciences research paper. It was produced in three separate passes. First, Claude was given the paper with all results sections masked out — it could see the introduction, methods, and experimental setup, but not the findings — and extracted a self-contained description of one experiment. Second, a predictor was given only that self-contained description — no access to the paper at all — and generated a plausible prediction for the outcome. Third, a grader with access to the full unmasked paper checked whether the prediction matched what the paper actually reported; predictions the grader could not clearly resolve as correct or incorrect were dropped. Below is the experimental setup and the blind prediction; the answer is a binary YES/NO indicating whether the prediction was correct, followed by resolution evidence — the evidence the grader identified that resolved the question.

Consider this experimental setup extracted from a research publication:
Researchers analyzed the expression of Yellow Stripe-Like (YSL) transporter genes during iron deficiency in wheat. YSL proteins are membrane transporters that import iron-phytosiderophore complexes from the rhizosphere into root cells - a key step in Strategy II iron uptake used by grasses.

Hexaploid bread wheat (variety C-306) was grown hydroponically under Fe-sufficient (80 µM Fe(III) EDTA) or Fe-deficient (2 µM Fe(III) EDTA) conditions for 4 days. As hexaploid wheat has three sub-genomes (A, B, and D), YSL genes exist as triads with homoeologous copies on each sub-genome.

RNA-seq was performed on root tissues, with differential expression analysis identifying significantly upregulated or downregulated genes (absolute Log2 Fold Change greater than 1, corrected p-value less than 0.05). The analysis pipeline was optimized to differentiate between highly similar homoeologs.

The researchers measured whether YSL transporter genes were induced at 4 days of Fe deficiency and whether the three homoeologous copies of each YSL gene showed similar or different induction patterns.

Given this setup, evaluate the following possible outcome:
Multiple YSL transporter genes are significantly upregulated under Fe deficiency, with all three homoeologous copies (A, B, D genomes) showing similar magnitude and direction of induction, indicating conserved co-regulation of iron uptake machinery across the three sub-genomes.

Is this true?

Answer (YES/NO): NO